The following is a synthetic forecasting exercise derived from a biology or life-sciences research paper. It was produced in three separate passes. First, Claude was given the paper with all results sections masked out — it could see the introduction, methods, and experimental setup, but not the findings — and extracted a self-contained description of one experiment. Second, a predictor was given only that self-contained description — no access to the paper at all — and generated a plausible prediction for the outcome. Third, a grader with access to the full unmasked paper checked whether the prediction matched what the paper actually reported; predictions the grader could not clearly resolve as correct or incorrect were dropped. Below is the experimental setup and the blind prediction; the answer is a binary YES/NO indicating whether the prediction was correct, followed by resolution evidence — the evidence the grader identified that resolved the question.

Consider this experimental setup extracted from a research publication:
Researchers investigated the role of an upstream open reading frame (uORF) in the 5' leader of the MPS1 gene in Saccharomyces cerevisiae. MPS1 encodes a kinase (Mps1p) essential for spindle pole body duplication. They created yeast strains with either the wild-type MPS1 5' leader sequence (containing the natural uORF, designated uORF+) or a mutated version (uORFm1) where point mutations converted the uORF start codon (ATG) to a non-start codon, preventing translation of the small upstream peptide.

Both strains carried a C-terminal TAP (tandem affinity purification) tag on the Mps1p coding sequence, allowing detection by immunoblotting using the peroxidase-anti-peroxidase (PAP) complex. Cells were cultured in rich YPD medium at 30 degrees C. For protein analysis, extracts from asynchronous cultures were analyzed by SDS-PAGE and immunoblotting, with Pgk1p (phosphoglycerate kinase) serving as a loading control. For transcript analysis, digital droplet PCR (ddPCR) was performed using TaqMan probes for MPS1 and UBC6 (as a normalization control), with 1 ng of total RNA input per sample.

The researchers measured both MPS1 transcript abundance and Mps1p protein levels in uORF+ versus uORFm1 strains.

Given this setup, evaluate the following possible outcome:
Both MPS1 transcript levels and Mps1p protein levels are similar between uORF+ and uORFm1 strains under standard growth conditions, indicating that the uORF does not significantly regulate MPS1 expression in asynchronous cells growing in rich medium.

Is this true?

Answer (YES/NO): YES